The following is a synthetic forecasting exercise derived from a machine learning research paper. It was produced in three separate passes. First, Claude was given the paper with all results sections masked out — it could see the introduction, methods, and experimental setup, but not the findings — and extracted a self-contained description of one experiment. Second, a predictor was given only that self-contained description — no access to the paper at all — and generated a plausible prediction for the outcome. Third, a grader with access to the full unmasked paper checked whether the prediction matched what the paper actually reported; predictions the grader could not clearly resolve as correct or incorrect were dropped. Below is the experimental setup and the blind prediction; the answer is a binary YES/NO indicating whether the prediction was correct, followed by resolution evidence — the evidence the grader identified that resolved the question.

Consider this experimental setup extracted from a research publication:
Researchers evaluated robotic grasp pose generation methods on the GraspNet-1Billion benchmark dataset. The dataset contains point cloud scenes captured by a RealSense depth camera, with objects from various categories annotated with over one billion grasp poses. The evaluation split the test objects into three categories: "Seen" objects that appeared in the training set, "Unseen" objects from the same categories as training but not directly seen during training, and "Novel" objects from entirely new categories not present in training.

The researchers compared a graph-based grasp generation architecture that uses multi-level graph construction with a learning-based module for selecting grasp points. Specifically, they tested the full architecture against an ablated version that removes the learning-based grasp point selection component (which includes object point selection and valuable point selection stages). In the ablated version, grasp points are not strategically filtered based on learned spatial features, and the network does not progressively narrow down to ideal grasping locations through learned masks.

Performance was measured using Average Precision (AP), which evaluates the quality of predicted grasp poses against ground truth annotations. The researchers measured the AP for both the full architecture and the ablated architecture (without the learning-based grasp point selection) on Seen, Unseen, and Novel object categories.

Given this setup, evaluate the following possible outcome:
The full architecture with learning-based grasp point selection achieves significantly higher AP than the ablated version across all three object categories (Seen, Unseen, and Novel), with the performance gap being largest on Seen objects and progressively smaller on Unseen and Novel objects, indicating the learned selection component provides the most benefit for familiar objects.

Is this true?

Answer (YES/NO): NO